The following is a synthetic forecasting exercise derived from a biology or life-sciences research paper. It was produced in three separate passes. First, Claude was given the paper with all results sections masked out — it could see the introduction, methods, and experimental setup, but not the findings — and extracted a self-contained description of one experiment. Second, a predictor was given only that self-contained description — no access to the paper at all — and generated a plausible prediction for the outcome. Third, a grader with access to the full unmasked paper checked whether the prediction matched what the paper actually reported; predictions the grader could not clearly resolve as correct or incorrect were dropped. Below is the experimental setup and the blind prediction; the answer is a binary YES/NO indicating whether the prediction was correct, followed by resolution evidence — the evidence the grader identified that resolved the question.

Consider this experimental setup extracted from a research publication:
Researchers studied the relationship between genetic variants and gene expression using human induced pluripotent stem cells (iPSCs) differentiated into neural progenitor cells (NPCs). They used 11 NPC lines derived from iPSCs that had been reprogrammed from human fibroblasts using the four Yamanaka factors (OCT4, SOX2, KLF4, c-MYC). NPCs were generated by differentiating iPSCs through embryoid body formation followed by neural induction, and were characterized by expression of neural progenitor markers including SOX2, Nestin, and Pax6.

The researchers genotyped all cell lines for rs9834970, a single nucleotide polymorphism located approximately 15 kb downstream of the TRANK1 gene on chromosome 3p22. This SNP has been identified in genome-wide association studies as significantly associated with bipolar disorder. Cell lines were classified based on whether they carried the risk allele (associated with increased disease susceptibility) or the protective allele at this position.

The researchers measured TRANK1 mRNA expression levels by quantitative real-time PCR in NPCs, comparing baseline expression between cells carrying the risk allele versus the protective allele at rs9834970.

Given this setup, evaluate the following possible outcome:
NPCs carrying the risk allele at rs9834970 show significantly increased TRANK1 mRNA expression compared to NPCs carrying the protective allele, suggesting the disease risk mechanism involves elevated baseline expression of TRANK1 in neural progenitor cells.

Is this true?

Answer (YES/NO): NO